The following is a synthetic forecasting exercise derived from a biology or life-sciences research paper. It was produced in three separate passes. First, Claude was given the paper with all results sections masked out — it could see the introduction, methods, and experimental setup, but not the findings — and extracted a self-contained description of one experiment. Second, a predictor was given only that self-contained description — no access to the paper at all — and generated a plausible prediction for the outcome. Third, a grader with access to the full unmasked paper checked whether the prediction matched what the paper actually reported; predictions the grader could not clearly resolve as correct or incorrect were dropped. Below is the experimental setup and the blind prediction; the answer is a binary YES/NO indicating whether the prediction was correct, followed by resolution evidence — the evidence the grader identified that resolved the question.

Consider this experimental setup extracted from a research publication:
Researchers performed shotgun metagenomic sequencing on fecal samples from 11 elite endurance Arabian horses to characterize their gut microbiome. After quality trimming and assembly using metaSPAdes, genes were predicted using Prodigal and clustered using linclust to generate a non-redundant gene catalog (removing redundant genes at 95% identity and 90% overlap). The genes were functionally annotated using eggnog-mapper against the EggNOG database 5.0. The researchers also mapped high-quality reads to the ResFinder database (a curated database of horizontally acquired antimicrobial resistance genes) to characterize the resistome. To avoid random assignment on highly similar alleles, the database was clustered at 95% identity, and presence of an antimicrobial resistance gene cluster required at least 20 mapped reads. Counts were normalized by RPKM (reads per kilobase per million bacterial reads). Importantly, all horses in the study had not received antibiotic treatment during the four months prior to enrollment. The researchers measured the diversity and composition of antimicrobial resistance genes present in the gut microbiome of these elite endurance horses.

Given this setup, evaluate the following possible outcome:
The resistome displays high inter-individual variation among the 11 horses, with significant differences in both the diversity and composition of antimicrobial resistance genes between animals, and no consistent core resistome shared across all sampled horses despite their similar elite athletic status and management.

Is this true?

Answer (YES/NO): NO